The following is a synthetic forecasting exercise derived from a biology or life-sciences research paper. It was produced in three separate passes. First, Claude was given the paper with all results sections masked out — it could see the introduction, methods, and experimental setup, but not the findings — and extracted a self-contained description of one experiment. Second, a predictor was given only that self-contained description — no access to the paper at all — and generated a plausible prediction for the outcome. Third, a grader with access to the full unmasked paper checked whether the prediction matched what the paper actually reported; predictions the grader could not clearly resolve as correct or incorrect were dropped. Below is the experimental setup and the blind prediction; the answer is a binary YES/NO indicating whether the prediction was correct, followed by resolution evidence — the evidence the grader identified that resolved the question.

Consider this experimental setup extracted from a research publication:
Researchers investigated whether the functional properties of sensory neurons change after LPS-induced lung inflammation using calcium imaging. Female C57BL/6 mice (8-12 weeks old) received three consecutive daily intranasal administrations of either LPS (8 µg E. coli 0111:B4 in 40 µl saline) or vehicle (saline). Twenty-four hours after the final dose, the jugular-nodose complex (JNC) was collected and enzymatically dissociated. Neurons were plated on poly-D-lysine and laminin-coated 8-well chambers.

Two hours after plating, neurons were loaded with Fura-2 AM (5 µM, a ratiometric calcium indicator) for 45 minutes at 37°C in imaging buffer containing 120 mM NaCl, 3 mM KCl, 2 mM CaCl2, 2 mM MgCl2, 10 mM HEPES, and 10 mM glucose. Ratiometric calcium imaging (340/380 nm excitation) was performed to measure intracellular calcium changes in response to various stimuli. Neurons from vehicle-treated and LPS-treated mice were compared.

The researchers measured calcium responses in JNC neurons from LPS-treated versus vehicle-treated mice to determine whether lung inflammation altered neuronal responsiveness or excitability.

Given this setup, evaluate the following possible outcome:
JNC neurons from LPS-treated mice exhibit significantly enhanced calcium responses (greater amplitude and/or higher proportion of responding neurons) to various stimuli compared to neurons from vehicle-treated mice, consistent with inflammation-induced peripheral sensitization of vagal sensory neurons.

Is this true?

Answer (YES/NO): NO